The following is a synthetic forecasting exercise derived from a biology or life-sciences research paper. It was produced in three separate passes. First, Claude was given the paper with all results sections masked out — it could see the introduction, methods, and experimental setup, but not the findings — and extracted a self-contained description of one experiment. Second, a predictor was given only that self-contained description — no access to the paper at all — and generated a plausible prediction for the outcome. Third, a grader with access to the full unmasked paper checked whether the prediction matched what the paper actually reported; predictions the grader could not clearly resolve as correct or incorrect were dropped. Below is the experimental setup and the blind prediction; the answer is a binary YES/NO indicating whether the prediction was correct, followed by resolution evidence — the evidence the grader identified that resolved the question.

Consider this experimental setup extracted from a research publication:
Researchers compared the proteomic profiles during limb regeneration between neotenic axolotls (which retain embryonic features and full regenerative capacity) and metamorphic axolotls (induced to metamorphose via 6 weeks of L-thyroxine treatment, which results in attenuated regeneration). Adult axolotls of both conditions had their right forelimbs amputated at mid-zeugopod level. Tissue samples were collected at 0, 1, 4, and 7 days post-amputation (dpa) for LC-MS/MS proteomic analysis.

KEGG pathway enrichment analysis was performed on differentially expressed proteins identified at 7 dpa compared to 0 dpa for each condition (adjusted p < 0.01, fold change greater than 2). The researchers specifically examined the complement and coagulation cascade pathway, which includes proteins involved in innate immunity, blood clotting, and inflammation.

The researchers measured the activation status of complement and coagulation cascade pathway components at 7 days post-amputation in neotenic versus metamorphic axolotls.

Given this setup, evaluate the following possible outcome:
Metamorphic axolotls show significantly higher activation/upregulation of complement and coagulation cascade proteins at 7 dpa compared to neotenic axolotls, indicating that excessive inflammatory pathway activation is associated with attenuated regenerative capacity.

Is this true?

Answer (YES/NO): YES